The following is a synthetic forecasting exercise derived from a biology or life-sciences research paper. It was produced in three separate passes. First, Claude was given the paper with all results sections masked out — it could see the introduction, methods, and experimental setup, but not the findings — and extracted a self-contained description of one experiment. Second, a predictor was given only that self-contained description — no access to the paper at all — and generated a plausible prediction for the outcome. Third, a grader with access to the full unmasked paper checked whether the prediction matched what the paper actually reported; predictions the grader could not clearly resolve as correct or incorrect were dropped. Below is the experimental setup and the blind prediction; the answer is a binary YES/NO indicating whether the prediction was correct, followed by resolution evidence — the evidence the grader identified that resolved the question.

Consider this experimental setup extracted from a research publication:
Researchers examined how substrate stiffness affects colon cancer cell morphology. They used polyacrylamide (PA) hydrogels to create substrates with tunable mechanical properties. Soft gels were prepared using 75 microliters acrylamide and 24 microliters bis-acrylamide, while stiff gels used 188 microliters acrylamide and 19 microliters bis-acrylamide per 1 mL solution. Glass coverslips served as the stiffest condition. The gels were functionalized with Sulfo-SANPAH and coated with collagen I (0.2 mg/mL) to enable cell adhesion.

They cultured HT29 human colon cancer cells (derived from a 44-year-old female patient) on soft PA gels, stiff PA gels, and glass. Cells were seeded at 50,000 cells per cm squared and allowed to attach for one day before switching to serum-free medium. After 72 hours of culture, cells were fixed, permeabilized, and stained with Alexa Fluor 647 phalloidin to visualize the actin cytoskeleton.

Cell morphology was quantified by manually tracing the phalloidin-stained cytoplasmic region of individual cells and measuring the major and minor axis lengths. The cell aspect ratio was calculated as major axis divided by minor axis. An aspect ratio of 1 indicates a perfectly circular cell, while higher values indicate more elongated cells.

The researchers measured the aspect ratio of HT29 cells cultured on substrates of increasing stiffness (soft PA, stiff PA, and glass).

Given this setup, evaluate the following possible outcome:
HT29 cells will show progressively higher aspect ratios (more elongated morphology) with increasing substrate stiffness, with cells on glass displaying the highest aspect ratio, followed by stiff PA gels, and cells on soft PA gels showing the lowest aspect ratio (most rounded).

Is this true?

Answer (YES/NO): NO